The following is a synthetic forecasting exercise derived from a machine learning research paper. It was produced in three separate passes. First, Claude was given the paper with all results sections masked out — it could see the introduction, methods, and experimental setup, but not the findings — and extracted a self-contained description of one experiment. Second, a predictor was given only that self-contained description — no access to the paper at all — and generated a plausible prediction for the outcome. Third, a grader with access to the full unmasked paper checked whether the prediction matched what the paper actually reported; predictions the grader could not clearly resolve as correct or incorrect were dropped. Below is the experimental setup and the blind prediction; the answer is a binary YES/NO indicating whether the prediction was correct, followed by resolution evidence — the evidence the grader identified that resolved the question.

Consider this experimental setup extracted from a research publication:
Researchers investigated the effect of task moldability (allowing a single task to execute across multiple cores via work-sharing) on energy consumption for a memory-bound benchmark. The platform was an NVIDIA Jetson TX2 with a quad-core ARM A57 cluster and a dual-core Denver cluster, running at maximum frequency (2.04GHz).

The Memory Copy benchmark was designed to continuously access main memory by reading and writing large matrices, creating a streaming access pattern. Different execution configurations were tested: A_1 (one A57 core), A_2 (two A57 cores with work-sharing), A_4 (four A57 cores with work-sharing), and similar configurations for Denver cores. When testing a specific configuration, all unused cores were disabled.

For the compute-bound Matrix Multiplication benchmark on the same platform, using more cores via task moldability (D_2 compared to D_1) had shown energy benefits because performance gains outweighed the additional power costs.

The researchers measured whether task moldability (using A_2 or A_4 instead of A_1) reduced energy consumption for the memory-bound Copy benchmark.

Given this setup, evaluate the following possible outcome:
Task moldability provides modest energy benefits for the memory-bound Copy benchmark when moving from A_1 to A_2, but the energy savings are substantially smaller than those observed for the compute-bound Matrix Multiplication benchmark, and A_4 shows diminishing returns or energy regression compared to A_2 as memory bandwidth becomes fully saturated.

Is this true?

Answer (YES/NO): NO